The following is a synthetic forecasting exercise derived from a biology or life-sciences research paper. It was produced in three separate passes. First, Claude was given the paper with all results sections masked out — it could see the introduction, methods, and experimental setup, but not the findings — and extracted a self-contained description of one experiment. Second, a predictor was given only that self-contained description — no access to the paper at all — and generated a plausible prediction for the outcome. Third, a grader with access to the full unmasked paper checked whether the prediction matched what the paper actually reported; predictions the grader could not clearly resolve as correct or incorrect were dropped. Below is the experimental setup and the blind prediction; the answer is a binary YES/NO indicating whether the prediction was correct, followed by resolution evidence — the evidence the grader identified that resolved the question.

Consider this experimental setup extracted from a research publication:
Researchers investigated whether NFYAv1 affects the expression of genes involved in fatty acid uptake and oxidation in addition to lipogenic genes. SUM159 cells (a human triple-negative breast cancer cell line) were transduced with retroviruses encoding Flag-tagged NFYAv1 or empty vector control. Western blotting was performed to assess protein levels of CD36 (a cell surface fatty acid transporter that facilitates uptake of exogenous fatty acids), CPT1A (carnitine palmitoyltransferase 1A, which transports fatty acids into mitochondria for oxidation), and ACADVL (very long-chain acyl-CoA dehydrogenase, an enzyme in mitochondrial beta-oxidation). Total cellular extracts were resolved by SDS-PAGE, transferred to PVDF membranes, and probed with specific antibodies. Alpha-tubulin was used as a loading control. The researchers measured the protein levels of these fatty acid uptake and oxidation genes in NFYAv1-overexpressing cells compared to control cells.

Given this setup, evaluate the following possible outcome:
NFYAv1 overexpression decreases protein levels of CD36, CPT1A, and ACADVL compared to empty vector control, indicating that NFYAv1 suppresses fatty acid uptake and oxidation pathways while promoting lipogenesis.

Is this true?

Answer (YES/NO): NO